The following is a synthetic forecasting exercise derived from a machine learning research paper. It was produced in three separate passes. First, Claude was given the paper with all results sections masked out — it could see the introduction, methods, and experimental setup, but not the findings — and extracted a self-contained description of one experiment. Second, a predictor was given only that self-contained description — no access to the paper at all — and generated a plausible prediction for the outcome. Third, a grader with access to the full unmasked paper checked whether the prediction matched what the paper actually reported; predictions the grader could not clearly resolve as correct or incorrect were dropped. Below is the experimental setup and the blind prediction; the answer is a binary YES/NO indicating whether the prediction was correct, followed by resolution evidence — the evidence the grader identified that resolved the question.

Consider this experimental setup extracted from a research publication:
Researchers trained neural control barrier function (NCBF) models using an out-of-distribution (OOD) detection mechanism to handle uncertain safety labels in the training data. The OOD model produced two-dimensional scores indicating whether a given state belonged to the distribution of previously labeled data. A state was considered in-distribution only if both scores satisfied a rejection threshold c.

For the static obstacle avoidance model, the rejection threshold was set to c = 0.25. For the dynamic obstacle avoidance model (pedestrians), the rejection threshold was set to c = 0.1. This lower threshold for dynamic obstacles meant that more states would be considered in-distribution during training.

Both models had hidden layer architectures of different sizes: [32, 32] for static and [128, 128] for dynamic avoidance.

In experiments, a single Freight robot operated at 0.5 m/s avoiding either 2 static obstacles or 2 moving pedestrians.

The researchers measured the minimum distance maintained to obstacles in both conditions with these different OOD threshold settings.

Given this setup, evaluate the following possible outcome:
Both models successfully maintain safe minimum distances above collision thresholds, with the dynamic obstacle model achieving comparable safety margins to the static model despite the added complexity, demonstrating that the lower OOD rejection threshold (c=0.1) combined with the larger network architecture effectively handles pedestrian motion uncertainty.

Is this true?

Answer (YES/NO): YES